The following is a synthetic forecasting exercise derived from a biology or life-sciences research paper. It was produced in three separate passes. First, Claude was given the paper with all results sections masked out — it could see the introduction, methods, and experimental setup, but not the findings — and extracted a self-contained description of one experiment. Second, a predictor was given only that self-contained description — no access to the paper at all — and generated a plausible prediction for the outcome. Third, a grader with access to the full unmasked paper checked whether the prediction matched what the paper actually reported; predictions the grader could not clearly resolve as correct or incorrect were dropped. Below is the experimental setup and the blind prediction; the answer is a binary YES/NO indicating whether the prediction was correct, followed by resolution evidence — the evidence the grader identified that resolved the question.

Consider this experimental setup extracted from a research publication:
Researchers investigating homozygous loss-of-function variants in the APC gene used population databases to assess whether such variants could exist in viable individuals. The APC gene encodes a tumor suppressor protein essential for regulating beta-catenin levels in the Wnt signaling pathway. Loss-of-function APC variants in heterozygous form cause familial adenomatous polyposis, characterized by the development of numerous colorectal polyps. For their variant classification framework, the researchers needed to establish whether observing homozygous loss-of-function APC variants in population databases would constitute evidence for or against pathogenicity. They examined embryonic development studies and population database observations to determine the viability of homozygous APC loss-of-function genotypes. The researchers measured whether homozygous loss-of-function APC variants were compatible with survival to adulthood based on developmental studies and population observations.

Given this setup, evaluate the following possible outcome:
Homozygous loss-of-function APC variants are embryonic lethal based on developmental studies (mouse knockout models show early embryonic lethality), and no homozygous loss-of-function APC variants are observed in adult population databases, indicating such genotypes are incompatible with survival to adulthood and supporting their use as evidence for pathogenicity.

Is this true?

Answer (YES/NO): NO